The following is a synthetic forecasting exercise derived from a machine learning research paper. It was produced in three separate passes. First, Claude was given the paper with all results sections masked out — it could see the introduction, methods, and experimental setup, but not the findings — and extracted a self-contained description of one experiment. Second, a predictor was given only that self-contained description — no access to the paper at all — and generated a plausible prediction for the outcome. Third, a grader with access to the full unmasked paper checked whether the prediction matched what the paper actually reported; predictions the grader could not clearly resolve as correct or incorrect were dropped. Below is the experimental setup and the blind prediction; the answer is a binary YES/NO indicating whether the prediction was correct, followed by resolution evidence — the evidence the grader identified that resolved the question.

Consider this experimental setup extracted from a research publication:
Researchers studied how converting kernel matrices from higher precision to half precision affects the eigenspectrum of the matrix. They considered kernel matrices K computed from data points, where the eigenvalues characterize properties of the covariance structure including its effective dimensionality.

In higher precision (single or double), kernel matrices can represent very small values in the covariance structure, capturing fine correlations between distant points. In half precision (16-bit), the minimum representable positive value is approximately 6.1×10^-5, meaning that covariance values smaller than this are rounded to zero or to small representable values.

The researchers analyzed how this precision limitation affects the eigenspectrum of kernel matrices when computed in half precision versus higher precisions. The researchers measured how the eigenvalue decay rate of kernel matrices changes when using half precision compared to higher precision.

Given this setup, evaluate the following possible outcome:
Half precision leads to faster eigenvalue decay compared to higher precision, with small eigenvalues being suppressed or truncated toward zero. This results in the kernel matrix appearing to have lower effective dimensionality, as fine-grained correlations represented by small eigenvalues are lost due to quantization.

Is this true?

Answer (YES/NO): NO